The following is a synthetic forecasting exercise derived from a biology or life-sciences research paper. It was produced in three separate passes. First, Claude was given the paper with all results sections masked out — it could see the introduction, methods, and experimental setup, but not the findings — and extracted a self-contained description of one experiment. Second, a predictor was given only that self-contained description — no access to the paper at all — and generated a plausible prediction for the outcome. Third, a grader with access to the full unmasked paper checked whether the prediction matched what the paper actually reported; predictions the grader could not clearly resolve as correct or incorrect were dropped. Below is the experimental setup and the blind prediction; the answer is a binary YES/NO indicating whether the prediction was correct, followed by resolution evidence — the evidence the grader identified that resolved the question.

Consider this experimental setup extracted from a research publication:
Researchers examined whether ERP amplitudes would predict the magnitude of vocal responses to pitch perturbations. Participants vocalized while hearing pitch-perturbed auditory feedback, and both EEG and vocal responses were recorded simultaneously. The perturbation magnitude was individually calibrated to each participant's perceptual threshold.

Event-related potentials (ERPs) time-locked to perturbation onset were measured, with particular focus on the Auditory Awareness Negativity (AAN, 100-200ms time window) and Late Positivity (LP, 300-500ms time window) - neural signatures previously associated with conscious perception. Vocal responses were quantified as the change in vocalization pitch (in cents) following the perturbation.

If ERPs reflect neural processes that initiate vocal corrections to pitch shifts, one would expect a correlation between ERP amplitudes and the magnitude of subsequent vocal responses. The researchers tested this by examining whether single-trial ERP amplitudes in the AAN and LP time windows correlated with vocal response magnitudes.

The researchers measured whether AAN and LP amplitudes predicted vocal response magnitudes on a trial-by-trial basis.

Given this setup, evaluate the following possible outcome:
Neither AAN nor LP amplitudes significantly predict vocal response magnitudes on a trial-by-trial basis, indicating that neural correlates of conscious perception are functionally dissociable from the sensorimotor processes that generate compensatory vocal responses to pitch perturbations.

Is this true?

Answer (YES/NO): YES